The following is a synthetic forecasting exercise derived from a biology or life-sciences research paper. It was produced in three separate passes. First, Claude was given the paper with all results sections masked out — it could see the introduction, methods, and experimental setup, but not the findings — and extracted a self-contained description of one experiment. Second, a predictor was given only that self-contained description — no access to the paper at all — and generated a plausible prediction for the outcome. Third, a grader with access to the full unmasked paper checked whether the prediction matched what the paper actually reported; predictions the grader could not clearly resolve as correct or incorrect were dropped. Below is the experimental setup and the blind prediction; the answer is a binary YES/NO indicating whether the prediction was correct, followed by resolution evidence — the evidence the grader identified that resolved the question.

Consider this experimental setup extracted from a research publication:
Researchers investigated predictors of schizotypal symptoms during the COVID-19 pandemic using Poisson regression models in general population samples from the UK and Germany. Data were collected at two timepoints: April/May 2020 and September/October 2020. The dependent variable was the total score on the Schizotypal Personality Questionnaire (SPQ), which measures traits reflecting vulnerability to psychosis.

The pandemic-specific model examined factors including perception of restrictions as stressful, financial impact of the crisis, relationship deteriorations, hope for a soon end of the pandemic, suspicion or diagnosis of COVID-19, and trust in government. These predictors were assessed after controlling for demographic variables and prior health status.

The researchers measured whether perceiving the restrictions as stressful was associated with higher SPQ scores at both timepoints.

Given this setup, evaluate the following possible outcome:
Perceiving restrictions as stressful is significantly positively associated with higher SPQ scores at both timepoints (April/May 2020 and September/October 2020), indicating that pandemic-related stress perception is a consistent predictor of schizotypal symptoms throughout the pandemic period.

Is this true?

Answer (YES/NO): NO